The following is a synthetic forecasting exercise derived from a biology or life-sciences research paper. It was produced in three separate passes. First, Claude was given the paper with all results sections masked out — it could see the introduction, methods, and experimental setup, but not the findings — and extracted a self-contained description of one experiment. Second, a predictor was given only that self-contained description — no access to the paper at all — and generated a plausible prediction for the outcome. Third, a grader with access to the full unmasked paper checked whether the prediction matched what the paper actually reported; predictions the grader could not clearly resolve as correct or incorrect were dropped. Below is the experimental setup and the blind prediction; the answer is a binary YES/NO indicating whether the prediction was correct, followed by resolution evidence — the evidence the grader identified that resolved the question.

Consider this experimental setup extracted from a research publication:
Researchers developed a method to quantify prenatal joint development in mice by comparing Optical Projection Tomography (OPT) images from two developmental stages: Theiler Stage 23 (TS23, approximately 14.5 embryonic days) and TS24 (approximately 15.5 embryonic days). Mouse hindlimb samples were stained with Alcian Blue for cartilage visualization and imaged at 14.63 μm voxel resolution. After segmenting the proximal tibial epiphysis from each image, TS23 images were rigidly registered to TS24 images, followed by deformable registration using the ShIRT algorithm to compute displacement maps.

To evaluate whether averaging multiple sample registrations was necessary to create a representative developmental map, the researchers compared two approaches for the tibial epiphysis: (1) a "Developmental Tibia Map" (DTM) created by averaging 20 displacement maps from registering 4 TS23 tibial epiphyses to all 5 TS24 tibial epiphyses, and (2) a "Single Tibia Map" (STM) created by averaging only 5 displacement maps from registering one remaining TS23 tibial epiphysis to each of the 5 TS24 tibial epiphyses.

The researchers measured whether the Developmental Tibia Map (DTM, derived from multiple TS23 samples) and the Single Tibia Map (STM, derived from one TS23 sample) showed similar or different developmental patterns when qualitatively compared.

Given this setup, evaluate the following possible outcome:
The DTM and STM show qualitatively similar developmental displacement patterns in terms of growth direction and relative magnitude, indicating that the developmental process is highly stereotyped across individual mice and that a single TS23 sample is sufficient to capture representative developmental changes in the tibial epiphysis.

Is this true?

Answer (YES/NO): NO